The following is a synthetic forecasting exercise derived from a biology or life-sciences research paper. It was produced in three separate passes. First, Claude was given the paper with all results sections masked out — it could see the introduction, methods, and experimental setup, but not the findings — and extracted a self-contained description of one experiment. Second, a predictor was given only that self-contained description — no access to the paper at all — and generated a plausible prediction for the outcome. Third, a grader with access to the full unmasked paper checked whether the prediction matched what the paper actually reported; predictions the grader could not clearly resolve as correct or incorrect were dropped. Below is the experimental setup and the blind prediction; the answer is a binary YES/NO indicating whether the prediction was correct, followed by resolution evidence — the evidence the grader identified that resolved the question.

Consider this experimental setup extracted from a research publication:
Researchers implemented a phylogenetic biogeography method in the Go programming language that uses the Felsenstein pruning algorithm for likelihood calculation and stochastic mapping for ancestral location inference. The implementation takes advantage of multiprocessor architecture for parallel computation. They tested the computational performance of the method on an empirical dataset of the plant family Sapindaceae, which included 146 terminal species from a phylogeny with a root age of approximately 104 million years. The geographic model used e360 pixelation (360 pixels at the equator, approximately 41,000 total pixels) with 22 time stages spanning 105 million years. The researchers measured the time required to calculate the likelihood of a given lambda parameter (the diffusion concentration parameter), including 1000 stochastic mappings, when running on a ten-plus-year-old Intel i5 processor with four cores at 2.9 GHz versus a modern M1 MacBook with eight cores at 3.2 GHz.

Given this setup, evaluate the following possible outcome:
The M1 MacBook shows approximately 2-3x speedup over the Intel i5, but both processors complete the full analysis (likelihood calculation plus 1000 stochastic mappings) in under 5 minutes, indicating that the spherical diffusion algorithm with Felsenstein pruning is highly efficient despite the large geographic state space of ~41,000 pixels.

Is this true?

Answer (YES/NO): NO